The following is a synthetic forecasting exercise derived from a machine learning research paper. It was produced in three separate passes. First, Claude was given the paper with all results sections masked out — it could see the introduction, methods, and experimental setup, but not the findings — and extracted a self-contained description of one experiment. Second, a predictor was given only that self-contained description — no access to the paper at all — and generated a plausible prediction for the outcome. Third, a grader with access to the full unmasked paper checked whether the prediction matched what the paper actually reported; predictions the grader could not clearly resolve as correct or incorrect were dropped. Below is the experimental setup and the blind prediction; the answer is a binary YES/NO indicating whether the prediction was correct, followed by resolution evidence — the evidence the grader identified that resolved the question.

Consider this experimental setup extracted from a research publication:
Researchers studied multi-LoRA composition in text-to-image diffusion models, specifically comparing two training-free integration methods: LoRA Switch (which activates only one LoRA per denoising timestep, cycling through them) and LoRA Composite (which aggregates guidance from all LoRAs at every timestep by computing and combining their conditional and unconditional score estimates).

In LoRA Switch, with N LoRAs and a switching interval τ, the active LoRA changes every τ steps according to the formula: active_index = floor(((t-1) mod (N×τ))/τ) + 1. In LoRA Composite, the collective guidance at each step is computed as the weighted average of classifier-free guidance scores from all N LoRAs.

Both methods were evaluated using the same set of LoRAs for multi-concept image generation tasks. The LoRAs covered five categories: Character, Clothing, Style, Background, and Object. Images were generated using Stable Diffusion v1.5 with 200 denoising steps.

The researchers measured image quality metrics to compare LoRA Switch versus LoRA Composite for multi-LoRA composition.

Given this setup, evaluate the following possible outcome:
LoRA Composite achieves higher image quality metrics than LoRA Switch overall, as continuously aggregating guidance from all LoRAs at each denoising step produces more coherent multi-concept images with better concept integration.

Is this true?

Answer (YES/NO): NO